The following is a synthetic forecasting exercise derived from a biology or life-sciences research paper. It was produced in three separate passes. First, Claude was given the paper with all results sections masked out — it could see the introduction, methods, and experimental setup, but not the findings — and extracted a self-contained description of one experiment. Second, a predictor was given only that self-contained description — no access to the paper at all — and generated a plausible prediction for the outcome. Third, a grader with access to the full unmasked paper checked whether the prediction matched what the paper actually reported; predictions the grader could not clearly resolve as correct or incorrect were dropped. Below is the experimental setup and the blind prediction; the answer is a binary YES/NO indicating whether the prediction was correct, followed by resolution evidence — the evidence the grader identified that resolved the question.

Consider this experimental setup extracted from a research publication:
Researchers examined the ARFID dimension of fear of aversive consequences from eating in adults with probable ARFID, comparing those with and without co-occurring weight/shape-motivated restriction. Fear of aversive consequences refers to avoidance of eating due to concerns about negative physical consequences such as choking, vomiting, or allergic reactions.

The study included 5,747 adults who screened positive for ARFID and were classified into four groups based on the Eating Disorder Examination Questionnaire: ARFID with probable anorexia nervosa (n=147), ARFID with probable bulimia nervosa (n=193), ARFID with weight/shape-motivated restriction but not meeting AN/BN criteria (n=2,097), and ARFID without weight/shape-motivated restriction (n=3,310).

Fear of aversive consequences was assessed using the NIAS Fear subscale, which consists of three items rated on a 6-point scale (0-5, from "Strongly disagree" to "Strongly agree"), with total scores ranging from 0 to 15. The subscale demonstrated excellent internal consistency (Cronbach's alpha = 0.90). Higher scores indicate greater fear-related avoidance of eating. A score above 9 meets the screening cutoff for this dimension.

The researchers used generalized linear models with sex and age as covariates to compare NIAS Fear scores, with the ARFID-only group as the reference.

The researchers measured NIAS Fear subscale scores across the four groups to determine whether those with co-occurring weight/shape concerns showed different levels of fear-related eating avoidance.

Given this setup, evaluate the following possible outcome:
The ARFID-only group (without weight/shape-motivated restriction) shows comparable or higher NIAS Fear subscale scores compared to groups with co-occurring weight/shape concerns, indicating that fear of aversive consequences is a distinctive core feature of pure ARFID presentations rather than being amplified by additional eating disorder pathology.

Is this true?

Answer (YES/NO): NO